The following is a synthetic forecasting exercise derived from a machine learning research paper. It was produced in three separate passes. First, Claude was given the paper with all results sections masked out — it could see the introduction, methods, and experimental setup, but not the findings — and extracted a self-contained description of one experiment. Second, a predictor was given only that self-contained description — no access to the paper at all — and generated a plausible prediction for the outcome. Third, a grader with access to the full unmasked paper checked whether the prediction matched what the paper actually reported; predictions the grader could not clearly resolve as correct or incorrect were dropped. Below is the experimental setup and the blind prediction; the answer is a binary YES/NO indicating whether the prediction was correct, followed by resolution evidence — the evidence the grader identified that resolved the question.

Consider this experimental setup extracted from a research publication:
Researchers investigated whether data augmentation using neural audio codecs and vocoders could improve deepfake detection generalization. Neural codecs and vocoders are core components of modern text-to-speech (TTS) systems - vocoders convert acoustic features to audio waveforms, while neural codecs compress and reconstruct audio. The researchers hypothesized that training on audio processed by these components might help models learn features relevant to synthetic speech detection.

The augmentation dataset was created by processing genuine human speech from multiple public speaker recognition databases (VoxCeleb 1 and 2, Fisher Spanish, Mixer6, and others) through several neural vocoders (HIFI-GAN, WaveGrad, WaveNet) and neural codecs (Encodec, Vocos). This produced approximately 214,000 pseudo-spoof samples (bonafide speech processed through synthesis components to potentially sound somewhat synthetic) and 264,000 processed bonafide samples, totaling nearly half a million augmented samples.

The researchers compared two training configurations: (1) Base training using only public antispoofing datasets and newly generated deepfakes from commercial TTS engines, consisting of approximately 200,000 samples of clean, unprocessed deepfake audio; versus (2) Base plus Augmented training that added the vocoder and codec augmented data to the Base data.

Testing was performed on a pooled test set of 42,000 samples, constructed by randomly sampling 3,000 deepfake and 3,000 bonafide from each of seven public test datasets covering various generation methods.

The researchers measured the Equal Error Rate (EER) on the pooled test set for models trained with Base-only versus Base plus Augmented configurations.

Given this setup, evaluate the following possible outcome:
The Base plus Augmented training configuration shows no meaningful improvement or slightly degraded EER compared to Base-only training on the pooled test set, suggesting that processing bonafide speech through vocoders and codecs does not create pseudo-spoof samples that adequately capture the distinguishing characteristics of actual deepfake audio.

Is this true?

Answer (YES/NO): NO